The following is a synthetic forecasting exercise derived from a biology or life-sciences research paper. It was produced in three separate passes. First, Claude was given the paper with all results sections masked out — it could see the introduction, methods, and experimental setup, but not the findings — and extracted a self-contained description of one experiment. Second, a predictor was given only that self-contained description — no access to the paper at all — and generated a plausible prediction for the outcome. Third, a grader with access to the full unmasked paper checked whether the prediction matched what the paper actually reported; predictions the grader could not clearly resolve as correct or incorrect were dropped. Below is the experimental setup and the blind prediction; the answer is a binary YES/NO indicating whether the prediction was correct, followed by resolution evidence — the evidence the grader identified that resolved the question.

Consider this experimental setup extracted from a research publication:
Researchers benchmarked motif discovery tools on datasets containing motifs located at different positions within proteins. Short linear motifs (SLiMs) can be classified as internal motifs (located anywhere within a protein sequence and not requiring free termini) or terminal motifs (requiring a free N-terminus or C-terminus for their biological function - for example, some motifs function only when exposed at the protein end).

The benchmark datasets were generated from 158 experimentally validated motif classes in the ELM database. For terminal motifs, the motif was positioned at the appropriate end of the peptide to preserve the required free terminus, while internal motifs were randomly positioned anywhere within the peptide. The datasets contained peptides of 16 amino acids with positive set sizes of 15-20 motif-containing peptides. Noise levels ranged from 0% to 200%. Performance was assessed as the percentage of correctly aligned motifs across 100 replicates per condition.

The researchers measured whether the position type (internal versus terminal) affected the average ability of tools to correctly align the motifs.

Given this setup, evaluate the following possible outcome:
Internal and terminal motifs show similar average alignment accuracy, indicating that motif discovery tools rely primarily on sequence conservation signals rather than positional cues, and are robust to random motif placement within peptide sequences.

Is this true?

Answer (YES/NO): NO